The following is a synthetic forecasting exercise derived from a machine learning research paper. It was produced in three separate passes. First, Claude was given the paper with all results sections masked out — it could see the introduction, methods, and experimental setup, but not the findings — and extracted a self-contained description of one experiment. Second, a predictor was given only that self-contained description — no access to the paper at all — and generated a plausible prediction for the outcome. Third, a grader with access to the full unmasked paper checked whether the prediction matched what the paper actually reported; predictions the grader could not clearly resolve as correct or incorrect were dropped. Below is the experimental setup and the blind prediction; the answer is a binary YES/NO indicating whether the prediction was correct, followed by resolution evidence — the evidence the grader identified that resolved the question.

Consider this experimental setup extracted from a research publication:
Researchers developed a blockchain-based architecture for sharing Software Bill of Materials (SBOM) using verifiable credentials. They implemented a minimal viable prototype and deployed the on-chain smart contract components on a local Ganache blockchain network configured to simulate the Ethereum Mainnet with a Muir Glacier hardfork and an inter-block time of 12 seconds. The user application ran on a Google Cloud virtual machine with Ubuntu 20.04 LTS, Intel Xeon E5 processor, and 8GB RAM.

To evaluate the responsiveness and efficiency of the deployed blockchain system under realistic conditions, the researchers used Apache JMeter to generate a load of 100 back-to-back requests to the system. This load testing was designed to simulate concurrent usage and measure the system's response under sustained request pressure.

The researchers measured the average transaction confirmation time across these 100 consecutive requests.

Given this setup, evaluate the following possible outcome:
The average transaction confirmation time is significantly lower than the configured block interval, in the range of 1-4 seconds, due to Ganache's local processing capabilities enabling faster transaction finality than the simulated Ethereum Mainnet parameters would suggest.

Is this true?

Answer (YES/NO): NO